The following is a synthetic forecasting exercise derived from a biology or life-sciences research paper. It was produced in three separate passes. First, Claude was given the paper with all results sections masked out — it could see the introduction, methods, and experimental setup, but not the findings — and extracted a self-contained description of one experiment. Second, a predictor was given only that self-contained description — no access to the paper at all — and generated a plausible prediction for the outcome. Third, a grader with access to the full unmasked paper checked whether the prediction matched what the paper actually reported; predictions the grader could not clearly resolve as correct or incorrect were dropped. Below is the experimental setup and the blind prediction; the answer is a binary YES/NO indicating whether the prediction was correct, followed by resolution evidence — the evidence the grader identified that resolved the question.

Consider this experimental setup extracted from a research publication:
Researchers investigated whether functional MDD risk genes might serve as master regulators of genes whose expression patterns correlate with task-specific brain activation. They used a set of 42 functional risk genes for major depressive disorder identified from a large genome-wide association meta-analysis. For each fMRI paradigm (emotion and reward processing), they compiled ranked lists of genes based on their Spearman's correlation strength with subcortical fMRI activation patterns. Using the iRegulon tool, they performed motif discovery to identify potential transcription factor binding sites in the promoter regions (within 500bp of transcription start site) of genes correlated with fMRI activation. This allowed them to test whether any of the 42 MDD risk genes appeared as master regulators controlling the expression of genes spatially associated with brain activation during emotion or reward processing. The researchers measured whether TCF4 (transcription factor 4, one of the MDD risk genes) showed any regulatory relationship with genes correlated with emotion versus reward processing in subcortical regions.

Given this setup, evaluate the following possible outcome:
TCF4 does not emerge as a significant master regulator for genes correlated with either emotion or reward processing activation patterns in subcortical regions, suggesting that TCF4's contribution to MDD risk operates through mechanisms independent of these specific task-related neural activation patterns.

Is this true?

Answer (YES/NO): NO